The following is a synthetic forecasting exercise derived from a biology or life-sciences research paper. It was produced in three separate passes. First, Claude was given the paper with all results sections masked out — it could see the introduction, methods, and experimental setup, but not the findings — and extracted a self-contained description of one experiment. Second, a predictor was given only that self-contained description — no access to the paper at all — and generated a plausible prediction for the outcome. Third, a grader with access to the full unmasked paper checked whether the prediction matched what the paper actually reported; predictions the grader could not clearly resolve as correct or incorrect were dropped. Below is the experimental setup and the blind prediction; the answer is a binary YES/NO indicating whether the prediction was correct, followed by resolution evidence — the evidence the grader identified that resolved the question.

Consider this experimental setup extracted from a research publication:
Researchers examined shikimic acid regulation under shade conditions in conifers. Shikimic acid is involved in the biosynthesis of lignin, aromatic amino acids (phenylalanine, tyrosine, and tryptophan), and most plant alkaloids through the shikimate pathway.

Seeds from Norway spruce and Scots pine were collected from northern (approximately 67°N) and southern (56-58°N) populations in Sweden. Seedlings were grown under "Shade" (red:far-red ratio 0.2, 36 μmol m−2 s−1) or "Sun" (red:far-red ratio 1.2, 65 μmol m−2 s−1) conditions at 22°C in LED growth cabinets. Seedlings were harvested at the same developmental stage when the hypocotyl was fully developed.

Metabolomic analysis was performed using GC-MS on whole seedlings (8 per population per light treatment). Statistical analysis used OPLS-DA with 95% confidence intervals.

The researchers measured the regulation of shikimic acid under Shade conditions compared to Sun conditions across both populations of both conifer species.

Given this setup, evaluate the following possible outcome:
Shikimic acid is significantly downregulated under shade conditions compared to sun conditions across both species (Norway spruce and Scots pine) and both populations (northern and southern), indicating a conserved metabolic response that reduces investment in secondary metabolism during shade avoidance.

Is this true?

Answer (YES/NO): NO